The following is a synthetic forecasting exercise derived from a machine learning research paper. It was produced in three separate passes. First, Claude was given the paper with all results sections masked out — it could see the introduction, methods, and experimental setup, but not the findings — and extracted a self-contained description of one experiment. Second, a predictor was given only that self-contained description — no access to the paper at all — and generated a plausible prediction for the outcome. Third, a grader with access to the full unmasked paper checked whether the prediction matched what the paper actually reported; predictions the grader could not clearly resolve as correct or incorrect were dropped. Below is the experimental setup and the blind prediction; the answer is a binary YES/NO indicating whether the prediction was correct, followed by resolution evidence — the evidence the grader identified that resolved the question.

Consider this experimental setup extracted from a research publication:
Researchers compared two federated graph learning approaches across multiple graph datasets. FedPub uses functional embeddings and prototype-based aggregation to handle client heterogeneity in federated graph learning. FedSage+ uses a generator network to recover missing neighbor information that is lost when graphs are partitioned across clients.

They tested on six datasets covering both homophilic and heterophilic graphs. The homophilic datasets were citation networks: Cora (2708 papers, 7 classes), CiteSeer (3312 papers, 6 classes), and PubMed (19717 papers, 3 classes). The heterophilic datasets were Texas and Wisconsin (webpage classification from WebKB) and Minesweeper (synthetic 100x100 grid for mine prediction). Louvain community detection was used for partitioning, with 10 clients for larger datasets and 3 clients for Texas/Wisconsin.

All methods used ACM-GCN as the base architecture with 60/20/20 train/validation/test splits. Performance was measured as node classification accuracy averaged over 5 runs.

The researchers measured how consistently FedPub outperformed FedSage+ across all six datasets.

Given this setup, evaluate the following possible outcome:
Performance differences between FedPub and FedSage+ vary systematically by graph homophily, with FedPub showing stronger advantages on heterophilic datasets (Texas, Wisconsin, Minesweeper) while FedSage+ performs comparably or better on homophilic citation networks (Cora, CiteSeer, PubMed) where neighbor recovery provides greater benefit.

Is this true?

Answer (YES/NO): NO